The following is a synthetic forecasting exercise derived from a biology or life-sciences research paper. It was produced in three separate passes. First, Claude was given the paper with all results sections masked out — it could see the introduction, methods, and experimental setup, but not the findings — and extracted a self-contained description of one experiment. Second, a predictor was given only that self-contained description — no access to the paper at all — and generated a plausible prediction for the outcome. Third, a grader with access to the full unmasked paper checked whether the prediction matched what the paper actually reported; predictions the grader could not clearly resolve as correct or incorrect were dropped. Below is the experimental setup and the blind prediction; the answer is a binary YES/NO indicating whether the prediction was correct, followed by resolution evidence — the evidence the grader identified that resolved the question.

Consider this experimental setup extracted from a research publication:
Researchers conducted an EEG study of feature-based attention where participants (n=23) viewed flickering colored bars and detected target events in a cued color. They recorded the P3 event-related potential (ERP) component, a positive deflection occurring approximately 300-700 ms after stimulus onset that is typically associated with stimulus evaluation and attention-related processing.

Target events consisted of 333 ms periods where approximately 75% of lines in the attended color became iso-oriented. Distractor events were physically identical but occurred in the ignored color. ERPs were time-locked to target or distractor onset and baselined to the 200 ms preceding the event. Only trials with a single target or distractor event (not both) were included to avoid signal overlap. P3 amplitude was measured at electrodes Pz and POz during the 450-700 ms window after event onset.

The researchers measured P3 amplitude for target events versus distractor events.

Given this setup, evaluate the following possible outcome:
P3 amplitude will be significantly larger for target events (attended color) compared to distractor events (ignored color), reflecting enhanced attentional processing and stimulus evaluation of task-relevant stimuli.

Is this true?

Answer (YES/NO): YES